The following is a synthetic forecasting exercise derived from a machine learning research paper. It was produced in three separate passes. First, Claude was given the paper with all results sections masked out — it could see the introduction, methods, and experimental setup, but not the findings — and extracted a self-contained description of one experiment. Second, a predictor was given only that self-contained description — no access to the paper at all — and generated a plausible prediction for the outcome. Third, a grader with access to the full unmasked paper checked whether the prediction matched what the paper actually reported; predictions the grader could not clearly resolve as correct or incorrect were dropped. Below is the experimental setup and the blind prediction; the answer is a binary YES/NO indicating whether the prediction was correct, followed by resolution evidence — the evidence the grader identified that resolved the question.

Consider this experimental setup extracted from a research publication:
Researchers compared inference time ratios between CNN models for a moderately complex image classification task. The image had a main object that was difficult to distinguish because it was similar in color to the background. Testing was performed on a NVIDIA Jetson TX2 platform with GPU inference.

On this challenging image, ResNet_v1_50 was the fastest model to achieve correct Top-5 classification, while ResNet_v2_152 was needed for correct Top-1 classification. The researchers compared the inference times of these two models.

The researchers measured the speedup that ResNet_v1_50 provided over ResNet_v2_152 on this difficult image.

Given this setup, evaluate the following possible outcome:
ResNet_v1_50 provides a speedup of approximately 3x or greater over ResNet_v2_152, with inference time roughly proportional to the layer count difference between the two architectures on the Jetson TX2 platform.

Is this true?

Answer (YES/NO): NO